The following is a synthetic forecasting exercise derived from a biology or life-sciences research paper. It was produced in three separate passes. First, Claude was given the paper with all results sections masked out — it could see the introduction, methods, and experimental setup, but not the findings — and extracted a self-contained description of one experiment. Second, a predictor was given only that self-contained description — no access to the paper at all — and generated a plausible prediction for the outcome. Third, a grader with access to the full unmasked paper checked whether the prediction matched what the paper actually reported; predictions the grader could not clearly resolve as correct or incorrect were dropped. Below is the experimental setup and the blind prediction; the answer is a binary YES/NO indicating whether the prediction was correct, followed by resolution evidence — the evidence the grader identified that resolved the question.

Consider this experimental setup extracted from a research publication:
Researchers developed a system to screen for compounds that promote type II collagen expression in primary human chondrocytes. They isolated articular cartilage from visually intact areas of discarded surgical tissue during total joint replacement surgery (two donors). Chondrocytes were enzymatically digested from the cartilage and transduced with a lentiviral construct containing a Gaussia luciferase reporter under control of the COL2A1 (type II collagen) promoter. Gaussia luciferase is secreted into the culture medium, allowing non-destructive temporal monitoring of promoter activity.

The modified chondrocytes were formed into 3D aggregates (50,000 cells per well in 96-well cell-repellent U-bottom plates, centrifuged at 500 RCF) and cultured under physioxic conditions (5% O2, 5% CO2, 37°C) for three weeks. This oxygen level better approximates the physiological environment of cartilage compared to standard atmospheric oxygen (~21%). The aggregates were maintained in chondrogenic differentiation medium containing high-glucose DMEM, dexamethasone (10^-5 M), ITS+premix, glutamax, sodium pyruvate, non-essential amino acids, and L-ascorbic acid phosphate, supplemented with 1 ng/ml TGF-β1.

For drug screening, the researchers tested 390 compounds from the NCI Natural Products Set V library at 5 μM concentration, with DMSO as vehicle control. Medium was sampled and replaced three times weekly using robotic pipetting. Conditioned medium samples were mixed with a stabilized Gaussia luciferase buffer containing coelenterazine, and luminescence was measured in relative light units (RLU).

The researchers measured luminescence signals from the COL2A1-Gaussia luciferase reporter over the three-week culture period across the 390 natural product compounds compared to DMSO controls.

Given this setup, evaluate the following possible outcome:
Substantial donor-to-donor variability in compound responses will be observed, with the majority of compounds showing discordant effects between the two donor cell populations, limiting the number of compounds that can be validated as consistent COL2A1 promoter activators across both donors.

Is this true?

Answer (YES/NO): NO